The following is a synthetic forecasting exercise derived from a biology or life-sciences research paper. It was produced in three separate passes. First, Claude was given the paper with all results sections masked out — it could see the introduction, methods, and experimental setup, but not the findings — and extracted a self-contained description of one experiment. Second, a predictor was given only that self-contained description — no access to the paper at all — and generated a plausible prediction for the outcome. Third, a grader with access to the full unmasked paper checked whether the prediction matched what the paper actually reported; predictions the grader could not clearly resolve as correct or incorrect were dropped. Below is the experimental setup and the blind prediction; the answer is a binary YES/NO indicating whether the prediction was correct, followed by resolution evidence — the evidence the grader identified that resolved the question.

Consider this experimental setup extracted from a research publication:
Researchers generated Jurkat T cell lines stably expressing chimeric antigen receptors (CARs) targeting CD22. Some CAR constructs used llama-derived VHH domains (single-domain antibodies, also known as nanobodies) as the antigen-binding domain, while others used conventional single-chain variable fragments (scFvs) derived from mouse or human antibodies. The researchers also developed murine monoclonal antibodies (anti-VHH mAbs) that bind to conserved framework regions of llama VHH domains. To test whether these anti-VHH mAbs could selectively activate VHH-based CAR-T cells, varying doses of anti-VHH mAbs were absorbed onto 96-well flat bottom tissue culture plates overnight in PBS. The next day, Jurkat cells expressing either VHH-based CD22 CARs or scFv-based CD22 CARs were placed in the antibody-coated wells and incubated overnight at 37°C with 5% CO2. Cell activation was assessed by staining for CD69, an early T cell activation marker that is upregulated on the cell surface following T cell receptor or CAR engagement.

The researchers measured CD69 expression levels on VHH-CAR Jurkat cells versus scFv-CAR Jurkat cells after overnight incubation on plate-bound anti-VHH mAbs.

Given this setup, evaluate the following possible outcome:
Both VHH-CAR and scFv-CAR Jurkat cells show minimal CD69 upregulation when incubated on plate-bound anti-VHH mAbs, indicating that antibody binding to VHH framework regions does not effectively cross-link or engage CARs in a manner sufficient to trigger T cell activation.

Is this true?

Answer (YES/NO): NO